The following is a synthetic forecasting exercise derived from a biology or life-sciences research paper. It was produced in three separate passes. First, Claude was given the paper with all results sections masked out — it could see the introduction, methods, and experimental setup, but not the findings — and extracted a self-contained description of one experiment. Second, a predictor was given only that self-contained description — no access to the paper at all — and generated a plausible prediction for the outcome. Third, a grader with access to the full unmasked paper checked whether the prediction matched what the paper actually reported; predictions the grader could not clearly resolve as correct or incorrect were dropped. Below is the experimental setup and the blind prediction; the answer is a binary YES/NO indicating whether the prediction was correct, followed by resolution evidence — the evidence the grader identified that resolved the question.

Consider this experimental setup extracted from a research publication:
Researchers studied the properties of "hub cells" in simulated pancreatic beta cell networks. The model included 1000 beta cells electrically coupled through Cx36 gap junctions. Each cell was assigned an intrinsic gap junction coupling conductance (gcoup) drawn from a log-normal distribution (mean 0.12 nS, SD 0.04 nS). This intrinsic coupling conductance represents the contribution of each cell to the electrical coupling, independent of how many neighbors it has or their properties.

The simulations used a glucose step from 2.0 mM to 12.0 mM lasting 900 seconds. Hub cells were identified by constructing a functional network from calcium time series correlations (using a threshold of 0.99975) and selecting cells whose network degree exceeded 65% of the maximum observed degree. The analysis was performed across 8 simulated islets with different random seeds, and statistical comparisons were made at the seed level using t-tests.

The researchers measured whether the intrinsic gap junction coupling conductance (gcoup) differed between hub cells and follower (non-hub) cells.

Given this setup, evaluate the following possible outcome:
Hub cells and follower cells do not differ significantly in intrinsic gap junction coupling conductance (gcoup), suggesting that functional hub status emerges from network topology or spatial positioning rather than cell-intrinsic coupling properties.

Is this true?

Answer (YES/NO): YES